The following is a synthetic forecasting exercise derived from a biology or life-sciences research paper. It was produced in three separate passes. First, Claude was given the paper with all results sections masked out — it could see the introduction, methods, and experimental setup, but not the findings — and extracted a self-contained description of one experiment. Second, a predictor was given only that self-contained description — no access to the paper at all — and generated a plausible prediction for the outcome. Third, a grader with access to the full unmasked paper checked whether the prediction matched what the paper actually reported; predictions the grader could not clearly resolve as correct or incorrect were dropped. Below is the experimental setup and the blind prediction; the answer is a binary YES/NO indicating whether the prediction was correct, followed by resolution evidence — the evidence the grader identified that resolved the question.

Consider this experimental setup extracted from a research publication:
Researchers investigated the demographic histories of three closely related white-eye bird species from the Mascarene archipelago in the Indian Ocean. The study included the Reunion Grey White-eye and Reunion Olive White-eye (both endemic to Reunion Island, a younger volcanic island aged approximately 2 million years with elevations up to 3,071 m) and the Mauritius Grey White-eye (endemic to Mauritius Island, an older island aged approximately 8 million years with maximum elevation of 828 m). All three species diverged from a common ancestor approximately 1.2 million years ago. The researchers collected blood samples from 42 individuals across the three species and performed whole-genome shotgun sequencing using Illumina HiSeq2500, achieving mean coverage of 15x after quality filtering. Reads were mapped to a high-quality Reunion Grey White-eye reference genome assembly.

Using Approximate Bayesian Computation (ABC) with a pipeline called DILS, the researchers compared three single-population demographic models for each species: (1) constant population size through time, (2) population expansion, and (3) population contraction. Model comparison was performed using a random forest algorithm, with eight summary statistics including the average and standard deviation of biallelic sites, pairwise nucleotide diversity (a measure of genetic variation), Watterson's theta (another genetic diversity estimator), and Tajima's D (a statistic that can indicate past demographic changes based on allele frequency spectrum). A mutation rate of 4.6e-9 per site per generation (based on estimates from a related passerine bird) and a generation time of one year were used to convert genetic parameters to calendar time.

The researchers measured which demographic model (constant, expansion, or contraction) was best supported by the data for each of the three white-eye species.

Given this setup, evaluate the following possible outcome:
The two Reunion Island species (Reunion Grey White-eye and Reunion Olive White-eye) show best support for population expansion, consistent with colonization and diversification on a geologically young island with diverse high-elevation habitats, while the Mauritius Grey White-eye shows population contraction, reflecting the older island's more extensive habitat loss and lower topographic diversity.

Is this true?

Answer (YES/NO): NO